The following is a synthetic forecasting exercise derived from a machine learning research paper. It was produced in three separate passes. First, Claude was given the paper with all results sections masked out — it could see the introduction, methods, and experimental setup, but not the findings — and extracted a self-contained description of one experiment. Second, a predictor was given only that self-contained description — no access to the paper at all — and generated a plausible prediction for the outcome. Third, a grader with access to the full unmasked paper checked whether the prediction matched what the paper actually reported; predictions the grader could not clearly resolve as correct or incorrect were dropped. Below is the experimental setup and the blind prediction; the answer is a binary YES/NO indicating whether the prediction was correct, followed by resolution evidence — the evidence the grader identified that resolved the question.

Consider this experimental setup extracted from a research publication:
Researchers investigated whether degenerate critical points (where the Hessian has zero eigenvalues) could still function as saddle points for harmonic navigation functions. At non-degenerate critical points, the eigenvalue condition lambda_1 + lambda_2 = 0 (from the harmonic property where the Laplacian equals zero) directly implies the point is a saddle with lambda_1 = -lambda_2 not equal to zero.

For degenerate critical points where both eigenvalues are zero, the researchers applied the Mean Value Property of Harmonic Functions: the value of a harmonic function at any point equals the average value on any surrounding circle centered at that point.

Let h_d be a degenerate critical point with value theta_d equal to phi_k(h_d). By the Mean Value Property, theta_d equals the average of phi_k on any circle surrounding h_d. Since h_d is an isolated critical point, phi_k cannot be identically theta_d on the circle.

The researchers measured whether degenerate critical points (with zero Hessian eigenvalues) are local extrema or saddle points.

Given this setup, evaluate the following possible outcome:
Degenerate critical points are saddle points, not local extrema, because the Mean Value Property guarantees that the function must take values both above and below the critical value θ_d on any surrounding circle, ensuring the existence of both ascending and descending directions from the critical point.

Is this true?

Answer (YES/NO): YES